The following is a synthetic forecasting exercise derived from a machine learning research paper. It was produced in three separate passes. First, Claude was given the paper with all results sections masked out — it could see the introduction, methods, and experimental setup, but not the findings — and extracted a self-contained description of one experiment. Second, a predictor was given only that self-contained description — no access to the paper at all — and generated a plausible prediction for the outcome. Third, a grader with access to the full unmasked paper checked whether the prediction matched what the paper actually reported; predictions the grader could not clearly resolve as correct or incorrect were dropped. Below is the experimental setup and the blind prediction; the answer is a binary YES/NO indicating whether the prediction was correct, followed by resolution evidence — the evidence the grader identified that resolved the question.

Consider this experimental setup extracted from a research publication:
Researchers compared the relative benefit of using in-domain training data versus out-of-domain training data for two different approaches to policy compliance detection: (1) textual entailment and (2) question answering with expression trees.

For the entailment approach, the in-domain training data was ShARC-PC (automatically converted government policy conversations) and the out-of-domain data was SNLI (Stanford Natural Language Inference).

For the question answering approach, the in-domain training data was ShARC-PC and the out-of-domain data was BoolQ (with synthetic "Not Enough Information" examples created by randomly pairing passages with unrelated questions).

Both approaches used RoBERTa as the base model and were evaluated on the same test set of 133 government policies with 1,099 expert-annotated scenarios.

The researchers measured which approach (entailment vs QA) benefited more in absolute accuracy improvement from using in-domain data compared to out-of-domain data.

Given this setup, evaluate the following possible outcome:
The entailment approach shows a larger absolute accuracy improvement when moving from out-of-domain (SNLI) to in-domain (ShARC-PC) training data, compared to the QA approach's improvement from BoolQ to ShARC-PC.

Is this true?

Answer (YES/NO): NO